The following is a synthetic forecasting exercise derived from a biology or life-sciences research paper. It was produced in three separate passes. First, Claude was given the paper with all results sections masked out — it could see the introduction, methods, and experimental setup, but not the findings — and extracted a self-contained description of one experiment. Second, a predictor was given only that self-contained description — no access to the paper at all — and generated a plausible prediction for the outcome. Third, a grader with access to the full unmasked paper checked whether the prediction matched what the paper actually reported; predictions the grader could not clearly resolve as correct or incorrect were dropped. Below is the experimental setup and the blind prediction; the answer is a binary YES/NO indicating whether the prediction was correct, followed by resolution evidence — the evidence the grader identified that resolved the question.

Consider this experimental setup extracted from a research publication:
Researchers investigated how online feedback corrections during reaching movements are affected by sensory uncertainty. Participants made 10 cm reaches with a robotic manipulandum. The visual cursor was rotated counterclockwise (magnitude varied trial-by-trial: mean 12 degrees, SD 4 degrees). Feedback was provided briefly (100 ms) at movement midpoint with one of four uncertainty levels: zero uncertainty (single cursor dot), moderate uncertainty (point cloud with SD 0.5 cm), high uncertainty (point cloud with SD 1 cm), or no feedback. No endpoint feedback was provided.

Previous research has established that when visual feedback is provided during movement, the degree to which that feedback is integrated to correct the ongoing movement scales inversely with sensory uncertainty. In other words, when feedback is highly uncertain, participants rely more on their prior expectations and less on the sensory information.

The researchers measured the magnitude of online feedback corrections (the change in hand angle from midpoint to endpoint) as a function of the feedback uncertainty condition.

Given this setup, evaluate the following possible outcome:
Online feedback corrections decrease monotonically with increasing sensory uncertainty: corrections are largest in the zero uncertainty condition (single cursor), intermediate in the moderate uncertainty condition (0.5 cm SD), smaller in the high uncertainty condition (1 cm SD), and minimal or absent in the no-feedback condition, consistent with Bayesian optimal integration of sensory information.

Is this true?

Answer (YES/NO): YES